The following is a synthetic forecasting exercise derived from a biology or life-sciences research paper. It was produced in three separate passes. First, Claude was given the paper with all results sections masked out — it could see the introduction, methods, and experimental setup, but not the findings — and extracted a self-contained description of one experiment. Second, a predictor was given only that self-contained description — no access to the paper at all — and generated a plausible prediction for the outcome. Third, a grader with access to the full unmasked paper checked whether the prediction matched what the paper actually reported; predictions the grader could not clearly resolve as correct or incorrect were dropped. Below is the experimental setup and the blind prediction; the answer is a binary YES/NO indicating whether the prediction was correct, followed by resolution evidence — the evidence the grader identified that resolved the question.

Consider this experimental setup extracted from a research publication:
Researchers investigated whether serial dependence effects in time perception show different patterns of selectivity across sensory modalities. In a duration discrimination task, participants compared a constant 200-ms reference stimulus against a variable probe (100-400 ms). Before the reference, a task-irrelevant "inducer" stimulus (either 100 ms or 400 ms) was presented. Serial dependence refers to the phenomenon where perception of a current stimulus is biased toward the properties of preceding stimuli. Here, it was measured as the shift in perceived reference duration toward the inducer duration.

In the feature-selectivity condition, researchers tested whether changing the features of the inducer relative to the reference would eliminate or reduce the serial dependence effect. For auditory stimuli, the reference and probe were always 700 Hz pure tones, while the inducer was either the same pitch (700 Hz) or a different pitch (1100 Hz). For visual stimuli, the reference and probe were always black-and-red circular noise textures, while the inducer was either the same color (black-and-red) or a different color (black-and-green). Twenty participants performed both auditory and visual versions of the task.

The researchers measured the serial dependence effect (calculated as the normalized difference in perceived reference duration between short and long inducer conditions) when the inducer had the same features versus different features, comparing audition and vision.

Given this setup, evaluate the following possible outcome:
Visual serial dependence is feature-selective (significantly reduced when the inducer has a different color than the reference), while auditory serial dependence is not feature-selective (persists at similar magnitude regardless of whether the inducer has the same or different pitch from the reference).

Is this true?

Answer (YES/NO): NO